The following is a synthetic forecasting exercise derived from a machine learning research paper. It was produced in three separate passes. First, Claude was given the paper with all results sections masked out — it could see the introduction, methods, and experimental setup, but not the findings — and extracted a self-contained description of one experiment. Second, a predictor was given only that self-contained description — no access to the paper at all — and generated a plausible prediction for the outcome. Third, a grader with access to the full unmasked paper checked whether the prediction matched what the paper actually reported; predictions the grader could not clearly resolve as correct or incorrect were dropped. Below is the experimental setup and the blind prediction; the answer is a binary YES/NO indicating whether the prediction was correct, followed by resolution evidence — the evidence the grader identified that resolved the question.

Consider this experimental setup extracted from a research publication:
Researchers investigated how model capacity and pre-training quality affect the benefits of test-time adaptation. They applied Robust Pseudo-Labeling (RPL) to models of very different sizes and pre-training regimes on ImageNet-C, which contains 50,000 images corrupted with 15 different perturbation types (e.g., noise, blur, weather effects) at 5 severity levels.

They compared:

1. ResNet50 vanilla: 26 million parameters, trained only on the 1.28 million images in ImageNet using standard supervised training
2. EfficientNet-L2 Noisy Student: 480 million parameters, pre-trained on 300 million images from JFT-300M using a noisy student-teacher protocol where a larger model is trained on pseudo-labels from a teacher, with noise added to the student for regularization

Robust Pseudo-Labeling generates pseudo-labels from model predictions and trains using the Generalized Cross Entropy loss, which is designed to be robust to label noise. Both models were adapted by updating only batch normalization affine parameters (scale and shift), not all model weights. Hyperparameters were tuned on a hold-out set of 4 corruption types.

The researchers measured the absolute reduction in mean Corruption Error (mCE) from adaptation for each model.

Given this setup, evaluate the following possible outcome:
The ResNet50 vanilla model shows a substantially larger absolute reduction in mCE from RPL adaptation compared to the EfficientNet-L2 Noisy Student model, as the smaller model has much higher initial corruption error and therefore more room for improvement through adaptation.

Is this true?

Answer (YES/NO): YES